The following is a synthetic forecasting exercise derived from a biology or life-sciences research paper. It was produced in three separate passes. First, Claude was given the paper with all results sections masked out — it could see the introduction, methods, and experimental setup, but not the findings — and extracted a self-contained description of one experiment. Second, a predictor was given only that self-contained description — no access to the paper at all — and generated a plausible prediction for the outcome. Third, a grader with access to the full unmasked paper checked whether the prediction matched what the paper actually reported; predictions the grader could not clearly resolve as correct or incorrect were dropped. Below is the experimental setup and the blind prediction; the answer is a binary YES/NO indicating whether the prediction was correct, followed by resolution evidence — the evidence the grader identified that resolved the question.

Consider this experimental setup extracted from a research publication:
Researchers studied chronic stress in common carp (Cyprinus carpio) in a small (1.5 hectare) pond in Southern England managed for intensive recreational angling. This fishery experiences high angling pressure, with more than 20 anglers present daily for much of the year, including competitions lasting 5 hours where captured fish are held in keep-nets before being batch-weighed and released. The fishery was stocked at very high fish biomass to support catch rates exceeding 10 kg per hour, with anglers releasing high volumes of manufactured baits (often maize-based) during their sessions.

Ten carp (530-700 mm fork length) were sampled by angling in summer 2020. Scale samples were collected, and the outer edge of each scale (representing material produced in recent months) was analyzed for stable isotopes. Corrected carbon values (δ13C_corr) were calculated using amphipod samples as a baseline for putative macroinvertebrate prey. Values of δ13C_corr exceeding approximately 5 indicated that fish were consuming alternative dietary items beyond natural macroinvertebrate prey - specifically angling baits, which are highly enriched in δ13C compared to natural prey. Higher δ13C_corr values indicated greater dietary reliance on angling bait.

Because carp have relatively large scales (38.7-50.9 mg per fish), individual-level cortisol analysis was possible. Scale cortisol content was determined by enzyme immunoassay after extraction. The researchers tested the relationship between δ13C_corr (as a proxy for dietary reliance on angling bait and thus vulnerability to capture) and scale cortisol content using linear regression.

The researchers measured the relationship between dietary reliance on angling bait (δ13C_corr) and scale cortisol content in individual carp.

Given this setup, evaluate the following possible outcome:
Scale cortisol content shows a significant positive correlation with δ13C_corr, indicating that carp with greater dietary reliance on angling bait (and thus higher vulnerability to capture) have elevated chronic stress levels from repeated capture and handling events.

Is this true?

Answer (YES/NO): NO